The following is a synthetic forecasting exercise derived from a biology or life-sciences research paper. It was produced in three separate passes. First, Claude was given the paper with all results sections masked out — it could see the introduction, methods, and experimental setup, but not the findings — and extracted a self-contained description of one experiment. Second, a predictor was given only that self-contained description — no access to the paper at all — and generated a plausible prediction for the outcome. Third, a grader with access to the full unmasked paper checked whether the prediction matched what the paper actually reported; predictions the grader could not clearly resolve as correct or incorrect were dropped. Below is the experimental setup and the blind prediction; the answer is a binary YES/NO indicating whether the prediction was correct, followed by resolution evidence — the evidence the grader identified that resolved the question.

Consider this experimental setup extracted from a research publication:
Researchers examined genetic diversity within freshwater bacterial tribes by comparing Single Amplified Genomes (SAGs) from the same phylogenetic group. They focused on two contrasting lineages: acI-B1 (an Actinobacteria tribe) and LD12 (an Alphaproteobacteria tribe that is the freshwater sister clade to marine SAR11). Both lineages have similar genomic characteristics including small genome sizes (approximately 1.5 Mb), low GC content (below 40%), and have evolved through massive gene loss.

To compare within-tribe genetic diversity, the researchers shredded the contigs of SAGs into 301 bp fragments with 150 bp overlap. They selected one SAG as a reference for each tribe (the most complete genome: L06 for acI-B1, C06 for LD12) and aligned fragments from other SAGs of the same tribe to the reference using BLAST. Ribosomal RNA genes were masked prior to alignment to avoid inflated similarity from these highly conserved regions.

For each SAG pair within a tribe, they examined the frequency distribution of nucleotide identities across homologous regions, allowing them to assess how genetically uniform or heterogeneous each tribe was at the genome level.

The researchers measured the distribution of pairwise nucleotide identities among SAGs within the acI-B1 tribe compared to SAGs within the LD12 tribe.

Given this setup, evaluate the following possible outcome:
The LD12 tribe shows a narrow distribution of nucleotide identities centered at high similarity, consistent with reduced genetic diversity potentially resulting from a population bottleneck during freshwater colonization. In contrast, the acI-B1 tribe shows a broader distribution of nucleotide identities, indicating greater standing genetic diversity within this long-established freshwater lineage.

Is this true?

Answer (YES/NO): NO